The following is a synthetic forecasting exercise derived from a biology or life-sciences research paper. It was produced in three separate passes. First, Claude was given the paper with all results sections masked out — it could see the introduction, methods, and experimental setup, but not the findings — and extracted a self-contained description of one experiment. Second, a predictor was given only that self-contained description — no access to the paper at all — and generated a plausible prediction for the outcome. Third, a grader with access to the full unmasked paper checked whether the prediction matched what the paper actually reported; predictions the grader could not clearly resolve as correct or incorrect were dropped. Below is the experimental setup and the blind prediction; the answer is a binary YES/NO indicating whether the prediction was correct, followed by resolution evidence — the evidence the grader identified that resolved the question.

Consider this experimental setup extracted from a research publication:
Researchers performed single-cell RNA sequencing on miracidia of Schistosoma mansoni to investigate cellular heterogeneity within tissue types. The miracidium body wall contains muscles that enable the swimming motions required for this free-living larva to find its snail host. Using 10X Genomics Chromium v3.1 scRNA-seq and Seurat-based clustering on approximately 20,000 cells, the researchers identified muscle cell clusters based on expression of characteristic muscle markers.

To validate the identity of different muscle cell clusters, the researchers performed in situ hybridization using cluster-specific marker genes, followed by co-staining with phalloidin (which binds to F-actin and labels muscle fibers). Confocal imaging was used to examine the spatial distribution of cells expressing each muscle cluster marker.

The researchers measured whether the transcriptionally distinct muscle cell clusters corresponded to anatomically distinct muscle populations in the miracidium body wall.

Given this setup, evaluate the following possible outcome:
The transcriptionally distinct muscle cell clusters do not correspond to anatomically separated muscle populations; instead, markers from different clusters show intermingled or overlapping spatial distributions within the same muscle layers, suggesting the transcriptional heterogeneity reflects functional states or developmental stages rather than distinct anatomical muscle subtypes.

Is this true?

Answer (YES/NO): NO